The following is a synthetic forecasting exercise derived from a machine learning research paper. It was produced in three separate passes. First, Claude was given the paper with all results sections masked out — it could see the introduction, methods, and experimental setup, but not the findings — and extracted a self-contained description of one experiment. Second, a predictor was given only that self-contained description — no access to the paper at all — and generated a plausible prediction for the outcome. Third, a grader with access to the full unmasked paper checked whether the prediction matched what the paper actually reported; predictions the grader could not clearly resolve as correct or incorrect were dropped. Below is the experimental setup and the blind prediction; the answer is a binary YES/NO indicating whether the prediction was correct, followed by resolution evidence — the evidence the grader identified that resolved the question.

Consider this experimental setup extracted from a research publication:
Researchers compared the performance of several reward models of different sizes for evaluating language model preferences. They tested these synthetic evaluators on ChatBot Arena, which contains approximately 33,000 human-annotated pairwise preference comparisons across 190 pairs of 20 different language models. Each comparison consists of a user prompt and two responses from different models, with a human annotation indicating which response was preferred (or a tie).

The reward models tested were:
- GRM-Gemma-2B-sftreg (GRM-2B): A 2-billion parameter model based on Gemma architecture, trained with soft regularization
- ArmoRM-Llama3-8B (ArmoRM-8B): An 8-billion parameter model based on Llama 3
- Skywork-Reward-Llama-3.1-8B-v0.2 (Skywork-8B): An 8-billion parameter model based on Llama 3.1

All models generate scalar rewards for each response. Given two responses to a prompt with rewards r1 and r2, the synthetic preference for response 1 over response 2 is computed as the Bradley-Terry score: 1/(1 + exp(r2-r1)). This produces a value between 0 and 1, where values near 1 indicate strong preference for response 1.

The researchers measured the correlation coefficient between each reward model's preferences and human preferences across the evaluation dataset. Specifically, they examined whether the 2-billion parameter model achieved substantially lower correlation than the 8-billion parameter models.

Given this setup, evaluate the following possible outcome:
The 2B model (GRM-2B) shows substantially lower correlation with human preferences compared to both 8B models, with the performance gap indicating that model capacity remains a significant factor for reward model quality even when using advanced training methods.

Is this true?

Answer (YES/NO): NO